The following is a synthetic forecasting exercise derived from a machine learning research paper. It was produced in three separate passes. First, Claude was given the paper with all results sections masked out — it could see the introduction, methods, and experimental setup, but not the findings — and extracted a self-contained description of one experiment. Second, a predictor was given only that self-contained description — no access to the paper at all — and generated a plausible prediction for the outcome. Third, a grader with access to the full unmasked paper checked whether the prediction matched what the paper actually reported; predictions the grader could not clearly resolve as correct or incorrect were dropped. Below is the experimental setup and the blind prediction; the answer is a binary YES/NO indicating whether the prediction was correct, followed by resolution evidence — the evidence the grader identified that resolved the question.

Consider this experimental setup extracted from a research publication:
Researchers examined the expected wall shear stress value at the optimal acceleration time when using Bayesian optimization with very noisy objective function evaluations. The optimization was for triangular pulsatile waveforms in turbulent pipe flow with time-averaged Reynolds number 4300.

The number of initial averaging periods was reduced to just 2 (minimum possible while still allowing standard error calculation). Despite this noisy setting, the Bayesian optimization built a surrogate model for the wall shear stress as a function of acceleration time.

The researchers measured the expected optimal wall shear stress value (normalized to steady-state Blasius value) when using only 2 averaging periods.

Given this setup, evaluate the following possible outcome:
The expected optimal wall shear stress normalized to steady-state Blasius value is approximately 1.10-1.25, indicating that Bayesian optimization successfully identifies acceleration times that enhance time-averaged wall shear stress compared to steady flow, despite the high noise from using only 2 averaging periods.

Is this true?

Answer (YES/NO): NO